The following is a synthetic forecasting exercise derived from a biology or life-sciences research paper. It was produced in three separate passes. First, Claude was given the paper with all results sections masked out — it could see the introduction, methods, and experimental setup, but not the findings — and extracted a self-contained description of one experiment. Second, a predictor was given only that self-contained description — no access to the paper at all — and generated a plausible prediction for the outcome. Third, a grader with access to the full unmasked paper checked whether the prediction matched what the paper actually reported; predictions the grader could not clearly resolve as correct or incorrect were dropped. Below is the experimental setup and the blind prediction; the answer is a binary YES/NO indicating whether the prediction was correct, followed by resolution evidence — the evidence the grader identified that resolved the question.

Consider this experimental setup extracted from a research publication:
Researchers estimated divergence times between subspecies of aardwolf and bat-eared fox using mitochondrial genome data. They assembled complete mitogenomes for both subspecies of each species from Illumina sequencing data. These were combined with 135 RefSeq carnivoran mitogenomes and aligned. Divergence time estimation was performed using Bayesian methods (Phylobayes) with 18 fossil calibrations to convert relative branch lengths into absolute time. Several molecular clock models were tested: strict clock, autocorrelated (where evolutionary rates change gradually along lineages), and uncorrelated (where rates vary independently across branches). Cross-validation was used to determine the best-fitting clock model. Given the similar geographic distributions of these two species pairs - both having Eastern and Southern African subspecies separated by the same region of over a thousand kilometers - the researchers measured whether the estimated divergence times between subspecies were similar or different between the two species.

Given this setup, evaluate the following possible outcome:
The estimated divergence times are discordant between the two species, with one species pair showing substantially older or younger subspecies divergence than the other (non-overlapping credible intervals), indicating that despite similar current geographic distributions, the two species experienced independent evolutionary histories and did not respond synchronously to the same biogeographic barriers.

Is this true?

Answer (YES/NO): YES